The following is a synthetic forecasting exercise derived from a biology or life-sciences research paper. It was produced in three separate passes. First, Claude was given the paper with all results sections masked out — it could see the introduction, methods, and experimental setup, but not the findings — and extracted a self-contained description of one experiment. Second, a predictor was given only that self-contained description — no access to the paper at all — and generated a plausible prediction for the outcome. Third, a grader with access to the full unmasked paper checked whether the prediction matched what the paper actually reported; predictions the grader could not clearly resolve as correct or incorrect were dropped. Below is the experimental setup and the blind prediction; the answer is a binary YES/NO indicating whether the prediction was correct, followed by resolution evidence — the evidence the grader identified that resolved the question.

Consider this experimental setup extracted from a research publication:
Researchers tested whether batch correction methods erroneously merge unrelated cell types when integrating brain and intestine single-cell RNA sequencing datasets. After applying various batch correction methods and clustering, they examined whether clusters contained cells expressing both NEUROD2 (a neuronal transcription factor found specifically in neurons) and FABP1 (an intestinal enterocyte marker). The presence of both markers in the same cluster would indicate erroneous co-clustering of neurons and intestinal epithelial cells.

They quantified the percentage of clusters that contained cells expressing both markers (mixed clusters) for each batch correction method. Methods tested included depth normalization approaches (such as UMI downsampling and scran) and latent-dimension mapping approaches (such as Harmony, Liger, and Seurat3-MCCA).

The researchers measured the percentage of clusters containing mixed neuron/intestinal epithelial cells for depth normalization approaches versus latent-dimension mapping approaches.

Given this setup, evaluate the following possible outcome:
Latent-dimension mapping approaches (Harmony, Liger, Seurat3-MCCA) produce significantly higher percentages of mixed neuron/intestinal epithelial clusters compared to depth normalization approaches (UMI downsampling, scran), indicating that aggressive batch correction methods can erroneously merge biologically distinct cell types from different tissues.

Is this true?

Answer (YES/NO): YES